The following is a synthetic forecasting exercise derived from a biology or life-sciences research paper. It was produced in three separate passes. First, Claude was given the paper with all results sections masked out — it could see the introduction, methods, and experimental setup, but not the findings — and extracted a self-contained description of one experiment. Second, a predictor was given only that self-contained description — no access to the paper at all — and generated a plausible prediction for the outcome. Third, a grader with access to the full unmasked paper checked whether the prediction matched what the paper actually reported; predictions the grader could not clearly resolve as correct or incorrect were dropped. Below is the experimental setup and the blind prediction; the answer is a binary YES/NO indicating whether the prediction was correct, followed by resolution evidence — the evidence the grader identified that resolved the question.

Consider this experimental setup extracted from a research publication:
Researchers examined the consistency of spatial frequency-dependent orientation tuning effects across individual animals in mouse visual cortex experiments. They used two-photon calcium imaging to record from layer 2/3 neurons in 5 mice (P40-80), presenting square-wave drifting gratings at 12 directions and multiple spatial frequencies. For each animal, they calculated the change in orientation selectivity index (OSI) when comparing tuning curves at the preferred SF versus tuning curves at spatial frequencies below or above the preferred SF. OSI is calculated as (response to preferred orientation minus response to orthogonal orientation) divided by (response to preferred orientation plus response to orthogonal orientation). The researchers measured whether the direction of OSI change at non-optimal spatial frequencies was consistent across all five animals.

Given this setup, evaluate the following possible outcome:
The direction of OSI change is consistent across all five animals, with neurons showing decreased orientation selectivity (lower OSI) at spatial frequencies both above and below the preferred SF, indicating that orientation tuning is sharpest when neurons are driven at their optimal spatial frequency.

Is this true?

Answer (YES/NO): YES